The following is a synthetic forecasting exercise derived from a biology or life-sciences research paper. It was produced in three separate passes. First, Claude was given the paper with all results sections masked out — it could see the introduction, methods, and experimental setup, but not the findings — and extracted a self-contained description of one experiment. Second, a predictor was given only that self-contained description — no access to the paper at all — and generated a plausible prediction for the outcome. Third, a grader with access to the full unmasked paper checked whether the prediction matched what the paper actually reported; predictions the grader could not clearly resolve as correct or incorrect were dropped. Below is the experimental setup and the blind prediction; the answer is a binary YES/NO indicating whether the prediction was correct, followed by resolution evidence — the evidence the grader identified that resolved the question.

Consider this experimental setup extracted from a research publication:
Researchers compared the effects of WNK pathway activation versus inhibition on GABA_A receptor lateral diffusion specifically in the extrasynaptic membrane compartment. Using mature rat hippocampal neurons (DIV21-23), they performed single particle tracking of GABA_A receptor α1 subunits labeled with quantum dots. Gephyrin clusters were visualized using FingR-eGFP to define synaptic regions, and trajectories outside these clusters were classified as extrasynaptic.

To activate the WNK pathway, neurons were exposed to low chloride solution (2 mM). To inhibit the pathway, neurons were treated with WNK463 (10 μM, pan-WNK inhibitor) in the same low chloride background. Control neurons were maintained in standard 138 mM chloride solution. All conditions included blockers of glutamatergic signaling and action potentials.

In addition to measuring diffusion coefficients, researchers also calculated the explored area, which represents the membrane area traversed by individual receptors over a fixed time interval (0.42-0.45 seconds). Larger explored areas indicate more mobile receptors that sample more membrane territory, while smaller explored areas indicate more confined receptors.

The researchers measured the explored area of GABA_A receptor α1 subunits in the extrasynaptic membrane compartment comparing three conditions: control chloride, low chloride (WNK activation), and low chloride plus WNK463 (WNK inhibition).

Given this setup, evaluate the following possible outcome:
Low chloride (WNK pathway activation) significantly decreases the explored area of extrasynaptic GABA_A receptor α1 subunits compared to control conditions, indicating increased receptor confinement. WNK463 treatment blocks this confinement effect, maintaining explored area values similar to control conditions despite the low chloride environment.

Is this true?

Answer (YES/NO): NO